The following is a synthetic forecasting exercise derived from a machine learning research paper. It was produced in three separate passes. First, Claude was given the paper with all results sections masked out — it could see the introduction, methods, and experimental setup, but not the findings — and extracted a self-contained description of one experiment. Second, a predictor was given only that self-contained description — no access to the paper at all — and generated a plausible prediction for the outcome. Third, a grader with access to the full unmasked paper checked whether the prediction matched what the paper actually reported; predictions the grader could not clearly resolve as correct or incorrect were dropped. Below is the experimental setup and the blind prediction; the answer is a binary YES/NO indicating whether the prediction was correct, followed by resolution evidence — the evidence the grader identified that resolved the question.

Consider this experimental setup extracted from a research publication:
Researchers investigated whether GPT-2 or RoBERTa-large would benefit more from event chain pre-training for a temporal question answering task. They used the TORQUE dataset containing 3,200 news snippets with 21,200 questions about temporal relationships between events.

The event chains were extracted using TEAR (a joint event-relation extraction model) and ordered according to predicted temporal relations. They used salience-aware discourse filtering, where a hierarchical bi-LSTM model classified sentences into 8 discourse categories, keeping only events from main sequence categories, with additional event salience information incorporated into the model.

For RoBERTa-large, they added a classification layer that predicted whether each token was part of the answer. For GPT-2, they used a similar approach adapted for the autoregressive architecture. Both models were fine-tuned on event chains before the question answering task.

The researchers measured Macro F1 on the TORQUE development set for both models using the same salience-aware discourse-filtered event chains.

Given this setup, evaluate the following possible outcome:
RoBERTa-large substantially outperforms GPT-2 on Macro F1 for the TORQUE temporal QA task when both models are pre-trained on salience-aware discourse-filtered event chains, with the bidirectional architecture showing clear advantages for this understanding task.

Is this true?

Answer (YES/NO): NO